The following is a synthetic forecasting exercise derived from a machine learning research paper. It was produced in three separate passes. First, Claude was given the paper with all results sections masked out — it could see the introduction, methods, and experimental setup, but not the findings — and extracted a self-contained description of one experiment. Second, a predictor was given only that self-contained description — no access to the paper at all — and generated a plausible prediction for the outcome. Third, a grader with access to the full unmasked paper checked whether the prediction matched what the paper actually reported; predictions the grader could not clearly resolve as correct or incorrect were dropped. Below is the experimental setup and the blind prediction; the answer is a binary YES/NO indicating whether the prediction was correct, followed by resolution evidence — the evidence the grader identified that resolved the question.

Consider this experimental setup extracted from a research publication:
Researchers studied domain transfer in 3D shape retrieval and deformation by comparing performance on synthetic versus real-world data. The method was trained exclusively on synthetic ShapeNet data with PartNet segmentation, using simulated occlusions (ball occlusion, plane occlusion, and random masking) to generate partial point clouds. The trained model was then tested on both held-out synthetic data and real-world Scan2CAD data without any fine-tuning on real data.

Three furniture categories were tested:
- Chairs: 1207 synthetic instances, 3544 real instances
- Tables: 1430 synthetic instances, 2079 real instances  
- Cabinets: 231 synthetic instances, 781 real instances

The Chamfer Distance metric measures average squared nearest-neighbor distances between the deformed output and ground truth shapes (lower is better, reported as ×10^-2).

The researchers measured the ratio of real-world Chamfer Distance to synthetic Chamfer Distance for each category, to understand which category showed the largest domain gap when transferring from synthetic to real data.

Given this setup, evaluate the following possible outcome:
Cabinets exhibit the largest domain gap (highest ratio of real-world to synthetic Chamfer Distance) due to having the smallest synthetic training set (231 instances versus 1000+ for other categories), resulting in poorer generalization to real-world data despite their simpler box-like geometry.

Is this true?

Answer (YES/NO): YES